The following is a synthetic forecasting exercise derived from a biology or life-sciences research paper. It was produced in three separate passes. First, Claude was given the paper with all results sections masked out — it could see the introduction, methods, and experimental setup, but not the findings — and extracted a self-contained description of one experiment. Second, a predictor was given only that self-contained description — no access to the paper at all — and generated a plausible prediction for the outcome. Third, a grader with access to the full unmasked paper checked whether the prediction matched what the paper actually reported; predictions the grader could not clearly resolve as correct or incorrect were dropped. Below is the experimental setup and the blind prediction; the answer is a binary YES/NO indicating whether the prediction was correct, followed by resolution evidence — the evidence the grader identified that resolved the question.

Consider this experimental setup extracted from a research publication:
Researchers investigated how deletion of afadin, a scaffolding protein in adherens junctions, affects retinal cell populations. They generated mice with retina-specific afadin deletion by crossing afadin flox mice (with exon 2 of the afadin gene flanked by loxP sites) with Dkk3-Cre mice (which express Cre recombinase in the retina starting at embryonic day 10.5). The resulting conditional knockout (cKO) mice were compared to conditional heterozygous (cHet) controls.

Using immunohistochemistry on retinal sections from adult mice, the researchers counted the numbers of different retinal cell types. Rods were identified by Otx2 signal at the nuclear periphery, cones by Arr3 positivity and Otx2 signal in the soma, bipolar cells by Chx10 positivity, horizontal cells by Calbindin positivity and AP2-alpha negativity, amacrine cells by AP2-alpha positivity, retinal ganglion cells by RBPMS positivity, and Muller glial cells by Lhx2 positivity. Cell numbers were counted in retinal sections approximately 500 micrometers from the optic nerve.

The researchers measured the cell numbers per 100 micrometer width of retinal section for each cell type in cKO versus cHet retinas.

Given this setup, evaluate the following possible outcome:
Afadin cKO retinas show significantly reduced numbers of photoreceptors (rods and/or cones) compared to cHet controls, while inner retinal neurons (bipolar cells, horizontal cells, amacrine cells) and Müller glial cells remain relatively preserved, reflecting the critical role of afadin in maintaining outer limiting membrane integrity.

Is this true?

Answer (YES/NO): NO